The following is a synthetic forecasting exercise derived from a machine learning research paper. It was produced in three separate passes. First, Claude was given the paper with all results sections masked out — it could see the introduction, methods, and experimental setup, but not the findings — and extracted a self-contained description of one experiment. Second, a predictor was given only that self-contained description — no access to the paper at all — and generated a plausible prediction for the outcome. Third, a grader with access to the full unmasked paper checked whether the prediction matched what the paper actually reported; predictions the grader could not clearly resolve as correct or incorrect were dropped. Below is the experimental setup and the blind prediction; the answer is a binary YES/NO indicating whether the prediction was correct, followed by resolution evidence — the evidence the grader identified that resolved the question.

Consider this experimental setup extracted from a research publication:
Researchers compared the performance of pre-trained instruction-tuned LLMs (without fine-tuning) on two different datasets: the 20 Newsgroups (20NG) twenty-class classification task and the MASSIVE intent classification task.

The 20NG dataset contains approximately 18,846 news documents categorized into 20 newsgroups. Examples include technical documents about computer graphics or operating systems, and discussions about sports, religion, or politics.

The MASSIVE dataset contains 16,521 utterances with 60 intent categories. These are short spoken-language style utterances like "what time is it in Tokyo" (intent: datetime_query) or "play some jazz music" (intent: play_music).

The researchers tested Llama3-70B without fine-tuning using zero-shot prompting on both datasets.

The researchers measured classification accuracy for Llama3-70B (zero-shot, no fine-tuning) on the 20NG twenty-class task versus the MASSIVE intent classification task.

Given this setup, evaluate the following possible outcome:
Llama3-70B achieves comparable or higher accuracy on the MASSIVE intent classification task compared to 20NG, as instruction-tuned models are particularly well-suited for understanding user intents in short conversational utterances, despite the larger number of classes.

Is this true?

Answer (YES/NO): YES